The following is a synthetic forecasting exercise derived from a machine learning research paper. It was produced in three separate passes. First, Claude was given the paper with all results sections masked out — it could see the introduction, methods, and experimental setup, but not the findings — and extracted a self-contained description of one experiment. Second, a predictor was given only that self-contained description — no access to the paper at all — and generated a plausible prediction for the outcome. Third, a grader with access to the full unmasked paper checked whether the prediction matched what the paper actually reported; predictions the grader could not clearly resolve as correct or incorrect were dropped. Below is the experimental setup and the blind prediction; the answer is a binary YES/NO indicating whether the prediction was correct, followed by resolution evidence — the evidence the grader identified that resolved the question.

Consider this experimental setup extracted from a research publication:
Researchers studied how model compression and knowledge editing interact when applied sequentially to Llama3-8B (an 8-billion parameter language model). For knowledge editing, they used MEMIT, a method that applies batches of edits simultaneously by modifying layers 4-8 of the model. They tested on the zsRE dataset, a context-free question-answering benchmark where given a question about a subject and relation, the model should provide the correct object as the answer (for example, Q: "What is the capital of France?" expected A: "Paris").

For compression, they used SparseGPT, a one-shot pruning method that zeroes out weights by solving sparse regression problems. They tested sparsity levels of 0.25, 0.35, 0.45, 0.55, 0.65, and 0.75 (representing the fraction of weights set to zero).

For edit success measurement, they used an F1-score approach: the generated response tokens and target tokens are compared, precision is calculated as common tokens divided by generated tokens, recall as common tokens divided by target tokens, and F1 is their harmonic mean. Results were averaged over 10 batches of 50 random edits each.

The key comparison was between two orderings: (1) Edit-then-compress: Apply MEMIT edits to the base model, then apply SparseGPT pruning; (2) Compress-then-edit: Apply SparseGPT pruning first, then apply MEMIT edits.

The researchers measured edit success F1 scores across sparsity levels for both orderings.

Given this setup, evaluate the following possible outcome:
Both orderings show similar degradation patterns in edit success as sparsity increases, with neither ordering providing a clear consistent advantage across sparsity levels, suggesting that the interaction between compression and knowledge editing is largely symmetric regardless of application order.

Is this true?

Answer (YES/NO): NO